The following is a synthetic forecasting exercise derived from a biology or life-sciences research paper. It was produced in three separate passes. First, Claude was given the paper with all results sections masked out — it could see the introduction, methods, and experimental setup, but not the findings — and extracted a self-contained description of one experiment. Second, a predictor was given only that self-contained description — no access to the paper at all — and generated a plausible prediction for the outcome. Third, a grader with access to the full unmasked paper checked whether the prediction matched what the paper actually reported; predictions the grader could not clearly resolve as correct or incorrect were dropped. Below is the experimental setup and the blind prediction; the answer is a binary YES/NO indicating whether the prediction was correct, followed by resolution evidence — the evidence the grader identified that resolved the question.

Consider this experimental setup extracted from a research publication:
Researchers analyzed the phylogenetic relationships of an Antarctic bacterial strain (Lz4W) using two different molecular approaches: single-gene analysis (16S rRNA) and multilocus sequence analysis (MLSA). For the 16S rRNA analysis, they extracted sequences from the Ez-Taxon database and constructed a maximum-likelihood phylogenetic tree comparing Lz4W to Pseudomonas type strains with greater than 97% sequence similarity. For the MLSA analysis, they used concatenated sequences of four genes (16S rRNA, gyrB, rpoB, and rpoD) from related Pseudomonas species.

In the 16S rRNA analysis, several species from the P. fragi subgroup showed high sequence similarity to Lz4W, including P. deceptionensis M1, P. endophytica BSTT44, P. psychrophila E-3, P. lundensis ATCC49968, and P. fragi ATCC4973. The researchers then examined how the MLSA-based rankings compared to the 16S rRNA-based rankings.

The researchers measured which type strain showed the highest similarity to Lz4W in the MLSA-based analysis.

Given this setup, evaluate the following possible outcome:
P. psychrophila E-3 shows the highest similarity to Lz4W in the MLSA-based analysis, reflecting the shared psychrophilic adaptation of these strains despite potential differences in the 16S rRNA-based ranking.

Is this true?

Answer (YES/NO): YES